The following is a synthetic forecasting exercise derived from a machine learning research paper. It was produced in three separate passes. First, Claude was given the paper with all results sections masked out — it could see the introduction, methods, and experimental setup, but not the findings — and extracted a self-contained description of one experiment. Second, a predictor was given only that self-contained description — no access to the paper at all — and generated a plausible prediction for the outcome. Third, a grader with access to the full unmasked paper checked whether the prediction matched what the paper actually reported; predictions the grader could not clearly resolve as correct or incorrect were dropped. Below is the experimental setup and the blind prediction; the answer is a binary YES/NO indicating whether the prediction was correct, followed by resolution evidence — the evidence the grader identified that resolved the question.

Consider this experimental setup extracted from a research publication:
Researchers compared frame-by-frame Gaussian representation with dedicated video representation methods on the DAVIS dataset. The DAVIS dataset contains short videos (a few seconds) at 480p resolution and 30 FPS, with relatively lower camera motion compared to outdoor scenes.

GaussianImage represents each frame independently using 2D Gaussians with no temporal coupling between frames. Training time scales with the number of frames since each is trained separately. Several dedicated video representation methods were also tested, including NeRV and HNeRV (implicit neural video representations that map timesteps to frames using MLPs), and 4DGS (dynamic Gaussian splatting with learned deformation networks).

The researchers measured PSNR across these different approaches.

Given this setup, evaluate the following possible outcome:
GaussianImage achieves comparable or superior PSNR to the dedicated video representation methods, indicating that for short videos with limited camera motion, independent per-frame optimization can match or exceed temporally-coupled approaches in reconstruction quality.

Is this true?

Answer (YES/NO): YES